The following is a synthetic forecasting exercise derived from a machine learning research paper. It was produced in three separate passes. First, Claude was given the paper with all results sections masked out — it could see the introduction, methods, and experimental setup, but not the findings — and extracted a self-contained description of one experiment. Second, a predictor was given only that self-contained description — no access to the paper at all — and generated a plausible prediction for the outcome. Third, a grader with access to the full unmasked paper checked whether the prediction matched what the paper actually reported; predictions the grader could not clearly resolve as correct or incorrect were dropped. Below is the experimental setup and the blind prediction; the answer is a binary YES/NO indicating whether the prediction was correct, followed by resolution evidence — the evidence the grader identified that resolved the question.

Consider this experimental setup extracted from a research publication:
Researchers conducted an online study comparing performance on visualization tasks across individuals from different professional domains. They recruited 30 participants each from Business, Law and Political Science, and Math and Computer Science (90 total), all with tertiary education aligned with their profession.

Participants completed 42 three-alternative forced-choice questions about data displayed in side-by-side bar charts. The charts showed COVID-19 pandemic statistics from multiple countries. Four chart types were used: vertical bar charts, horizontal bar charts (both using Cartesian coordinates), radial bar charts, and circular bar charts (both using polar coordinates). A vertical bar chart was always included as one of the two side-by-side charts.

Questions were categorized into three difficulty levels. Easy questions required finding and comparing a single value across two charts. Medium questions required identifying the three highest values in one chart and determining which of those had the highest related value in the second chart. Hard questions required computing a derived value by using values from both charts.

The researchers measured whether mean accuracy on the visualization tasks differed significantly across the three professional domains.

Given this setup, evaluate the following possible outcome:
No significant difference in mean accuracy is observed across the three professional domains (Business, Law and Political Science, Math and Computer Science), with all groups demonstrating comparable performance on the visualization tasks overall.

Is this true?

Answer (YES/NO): NO